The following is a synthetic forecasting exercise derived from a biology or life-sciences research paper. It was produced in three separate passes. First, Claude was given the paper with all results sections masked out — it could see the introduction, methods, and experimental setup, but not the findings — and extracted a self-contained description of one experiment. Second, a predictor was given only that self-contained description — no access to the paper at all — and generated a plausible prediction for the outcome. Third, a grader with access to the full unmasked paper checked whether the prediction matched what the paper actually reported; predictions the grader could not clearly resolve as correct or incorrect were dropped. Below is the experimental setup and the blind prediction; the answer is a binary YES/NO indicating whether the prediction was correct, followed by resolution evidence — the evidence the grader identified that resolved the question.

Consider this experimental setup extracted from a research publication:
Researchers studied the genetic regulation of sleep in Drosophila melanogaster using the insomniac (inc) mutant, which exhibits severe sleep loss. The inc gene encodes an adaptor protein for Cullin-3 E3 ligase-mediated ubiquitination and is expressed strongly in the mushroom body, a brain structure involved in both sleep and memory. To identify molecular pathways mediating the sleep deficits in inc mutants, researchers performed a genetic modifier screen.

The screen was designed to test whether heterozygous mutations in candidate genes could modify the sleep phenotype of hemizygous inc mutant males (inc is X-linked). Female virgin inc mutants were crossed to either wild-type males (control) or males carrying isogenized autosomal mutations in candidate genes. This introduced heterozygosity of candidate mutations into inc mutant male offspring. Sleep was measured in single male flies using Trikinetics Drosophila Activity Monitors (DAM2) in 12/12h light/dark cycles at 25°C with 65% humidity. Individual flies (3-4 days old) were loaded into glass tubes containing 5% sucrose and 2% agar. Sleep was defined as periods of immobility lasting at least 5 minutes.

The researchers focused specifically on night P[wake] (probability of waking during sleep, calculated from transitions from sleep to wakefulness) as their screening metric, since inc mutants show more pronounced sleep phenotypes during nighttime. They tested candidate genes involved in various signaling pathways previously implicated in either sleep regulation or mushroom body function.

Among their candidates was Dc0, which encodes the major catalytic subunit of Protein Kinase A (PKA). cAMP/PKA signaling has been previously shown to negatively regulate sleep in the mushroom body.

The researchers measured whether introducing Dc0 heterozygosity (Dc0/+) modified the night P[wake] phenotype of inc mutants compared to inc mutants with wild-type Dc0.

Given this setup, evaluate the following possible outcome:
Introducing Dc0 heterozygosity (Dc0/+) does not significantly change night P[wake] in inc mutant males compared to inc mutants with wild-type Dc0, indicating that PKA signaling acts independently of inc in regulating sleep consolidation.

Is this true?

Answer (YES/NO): NO